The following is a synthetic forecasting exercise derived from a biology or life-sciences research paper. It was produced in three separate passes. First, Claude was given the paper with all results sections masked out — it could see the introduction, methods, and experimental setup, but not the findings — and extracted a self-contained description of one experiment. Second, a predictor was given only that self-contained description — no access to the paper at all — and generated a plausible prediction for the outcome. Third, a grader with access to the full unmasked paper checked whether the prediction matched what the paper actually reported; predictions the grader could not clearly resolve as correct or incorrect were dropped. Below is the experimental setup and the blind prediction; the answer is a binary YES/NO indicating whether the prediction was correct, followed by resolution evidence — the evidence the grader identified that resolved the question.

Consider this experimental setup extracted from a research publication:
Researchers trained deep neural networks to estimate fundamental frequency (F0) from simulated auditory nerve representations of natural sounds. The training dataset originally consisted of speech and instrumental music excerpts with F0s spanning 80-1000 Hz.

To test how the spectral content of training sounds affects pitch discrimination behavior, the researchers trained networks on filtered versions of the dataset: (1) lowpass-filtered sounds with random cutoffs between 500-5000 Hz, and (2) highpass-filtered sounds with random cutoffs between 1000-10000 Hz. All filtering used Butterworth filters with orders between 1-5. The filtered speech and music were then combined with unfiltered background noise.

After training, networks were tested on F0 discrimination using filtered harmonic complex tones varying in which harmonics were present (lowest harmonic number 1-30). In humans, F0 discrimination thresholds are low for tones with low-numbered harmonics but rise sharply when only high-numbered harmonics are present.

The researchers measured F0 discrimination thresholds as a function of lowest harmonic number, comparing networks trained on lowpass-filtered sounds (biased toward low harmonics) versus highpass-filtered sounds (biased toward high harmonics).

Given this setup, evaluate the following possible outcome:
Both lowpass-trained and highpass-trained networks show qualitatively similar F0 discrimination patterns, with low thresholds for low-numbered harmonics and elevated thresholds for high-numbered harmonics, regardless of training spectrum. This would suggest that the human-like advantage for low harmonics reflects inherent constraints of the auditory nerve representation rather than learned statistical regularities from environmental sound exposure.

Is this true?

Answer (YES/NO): NO